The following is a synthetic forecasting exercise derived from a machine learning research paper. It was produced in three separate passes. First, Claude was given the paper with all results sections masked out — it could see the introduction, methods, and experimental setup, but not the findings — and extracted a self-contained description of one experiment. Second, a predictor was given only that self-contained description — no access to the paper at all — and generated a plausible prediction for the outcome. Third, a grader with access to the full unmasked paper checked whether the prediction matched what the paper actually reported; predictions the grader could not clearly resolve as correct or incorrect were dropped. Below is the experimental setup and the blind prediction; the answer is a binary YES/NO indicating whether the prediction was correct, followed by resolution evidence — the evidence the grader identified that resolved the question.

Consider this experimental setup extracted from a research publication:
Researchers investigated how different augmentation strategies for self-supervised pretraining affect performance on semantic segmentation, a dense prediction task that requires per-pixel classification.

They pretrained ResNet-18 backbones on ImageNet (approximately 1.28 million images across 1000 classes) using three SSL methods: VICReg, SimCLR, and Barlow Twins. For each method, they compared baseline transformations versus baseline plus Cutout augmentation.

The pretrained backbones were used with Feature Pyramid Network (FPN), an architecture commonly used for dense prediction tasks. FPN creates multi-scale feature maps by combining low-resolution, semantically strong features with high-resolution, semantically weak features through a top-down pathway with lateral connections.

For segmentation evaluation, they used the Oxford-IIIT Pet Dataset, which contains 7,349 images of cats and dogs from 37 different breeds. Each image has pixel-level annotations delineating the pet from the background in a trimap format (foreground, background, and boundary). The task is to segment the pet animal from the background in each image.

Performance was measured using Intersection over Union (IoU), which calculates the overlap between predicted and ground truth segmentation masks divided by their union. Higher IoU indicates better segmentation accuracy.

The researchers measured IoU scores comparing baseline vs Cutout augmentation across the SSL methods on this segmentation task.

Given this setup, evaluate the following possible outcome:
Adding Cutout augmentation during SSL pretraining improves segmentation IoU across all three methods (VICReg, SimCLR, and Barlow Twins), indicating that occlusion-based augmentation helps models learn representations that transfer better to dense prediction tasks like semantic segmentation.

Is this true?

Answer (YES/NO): NO